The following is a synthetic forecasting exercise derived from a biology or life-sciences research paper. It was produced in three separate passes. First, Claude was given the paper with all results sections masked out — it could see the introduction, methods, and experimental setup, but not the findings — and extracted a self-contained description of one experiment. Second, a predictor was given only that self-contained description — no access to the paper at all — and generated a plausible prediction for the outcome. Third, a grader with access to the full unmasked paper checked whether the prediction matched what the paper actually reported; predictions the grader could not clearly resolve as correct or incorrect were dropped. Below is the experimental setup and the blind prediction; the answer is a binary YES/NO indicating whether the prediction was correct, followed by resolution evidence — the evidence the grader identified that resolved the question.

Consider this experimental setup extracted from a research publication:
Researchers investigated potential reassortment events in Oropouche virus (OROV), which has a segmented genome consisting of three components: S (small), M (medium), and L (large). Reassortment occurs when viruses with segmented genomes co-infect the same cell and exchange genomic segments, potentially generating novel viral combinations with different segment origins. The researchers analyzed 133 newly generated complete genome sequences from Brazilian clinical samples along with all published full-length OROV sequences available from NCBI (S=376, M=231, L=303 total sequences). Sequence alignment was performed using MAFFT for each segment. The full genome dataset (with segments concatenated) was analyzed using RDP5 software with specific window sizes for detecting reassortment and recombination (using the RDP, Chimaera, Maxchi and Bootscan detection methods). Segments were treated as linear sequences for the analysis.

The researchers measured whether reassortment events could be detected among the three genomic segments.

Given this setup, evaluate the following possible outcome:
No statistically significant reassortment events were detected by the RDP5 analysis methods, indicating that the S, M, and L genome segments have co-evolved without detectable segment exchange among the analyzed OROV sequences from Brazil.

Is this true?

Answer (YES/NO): NO